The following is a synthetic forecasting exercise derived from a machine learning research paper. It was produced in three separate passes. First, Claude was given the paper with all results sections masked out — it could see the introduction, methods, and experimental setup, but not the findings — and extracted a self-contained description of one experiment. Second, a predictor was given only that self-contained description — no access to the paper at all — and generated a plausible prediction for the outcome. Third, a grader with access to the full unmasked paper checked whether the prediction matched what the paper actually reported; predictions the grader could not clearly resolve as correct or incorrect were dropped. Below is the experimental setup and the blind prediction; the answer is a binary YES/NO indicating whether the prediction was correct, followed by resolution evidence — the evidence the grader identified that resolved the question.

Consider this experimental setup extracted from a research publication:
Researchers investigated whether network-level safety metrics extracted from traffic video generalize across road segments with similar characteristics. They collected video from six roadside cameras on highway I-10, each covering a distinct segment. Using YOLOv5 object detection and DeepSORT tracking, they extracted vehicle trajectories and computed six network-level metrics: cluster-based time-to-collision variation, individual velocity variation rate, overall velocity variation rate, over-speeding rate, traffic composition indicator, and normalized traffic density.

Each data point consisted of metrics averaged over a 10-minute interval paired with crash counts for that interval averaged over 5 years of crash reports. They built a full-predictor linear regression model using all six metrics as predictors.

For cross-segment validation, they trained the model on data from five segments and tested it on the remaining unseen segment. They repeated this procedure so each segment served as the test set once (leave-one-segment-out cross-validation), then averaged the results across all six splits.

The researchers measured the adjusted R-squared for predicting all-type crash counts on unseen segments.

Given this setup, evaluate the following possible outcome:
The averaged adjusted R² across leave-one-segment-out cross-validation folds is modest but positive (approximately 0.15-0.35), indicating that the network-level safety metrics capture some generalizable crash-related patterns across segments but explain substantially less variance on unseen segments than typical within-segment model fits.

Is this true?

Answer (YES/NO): NO